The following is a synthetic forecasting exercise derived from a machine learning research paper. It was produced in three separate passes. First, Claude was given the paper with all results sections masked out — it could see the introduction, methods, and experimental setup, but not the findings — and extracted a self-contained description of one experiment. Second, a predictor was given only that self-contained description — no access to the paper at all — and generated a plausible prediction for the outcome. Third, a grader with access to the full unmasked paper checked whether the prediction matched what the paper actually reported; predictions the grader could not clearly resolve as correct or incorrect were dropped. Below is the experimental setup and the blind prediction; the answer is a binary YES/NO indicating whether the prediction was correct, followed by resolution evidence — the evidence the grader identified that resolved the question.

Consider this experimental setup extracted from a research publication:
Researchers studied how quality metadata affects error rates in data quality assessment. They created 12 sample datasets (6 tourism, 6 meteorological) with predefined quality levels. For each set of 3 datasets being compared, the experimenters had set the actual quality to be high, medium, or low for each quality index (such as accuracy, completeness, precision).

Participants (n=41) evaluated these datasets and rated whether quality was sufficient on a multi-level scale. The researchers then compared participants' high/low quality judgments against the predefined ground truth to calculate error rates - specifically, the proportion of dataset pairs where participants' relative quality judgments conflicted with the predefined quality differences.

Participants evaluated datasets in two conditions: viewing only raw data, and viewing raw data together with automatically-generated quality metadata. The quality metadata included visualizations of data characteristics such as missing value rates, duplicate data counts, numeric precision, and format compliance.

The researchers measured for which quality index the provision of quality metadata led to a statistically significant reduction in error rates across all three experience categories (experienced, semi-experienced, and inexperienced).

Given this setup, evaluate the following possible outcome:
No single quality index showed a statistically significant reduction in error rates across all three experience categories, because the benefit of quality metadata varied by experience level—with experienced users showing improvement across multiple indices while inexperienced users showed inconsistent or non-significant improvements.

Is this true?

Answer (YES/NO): NO